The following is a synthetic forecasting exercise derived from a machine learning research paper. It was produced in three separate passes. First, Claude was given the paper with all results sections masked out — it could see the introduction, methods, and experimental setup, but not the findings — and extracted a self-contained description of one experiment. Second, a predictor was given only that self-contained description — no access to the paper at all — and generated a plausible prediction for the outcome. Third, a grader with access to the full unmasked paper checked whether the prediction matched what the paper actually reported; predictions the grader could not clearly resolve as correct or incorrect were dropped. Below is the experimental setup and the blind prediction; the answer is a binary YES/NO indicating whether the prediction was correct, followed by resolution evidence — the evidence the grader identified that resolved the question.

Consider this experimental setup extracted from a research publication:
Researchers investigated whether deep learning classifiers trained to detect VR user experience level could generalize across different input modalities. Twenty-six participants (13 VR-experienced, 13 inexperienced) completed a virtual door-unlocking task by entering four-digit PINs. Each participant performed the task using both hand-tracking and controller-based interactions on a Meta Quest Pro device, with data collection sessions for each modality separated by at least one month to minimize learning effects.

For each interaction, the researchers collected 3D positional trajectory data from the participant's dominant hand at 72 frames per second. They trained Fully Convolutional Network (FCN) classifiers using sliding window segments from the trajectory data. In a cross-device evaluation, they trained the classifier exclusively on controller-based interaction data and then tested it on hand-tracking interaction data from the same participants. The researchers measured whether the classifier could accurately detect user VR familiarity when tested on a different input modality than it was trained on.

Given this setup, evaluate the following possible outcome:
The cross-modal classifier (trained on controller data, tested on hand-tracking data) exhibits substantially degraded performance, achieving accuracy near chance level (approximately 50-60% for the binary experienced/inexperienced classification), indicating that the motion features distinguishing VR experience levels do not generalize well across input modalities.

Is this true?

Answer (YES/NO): NO